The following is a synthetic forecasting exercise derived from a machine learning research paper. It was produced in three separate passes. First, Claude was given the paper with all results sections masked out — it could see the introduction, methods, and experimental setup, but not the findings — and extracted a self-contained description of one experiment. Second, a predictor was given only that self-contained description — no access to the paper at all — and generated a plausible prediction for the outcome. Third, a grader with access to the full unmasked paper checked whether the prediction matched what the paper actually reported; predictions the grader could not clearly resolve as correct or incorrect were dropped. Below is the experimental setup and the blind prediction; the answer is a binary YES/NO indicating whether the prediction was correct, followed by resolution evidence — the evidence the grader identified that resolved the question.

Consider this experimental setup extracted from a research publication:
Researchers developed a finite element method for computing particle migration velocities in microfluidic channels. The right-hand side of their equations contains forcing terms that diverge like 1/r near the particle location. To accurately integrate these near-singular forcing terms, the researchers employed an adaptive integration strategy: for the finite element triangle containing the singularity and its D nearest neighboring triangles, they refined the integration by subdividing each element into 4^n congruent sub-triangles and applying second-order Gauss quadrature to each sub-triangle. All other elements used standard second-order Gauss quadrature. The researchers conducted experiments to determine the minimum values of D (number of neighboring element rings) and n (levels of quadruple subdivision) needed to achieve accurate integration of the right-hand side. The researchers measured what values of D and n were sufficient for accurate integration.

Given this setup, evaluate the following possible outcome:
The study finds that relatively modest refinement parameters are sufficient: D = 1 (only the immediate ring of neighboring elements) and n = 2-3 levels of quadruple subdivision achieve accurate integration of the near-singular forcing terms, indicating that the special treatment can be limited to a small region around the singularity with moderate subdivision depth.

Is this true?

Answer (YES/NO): YES